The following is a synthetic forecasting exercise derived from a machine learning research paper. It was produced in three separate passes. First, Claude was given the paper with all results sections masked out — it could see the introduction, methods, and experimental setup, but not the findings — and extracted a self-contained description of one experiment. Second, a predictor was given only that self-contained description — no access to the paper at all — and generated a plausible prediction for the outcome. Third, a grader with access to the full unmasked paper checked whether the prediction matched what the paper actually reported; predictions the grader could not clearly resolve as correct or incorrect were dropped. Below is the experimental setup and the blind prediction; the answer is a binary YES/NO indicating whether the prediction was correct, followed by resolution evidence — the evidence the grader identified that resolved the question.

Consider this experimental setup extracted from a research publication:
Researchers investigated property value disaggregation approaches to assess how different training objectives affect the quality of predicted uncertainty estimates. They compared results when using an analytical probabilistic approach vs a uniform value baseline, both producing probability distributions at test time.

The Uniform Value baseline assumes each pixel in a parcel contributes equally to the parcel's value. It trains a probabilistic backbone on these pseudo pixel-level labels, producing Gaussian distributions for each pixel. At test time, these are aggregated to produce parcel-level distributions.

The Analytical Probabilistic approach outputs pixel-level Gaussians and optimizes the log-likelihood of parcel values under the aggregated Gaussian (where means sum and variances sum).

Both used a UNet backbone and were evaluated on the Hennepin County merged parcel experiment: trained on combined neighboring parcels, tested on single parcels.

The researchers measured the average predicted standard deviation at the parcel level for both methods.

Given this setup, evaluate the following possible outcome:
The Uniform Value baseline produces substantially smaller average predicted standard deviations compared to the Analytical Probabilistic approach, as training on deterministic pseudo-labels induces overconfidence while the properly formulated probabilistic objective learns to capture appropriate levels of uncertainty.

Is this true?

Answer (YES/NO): YES